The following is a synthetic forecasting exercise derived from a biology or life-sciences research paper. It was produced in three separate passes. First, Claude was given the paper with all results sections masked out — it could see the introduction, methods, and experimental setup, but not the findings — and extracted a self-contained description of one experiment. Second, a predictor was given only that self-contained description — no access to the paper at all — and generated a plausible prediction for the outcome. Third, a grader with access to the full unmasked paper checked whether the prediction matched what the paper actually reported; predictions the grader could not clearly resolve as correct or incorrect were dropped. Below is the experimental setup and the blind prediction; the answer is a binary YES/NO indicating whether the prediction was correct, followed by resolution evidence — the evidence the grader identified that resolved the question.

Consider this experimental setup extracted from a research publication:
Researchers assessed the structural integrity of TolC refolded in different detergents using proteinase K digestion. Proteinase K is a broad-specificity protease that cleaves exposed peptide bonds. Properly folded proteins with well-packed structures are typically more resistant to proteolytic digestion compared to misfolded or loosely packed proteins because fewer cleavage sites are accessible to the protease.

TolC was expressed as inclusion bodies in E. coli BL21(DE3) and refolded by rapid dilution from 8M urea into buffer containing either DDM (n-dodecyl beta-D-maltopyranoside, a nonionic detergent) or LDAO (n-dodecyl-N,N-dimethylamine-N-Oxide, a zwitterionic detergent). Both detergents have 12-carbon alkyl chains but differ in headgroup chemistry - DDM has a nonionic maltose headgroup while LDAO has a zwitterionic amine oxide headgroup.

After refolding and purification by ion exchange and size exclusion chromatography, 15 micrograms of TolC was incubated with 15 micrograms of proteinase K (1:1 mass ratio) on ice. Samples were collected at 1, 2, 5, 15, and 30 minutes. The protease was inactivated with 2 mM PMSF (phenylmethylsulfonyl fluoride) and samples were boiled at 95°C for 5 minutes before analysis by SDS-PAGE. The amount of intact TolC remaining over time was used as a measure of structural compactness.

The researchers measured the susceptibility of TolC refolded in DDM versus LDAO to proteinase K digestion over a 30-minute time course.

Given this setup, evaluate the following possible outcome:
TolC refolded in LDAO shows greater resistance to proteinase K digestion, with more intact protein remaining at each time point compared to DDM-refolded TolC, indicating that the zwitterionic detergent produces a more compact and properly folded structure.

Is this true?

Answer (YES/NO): NO